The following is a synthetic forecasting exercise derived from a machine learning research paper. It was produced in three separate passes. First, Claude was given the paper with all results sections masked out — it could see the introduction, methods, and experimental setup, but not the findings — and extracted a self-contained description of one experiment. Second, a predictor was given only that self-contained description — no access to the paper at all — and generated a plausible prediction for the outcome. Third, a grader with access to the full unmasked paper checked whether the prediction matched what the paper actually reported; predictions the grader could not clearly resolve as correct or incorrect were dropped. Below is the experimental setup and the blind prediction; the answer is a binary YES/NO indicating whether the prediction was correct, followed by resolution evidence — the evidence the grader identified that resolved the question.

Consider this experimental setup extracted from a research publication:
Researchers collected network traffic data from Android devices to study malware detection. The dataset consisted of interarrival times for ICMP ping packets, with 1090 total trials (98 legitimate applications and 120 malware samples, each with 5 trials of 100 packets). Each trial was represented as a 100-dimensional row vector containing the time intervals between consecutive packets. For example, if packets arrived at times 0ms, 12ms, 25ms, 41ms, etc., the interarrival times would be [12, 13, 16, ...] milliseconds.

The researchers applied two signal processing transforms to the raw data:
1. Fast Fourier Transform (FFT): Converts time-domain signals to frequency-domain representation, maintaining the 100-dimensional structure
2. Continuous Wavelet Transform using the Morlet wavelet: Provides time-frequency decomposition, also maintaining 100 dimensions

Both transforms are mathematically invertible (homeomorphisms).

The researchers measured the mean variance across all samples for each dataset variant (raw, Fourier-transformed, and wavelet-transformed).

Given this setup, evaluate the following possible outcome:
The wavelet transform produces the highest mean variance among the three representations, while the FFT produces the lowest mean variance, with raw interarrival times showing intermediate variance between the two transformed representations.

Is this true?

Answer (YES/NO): NO